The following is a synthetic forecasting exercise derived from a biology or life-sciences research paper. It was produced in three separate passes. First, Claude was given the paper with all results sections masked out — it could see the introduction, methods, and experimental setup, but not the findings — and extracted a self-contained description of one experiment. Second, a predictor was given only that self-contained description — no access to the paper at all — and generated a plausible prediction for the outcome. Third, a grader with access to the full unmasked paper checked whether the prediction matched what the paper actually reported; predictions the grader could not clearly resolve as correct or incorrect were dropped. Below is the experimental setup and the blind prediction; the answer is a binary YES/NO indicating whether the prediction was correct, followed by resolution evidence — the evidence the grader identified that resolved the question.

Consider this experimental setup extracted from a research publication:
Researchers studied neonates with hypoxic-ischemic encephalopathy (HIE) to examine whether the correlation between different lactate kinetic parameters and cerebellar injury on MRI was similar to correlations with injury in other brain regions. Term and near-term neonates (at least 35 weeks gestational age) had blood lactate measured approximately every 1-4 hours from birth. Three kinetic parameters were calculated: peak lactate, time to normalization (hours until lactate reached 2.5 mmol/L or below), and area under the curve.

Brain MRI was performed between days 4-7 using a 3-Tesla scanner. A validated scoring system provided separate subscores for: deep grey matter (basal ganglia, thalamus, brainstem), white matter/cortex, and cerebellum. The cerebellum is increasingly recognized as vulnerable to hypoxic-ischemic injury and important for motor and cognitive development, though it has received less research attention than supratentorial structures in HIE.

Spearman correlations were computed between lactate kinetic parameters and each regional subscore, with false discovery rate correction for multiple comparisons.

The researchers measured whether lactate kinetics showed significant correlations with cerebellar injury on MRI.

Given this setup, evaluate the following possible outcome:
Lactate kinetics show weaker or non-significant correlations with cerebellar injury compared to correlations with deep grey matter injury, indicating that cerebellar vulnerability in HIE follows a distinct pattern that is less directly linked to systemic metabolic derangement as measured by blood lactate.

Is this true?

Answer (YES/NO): YES